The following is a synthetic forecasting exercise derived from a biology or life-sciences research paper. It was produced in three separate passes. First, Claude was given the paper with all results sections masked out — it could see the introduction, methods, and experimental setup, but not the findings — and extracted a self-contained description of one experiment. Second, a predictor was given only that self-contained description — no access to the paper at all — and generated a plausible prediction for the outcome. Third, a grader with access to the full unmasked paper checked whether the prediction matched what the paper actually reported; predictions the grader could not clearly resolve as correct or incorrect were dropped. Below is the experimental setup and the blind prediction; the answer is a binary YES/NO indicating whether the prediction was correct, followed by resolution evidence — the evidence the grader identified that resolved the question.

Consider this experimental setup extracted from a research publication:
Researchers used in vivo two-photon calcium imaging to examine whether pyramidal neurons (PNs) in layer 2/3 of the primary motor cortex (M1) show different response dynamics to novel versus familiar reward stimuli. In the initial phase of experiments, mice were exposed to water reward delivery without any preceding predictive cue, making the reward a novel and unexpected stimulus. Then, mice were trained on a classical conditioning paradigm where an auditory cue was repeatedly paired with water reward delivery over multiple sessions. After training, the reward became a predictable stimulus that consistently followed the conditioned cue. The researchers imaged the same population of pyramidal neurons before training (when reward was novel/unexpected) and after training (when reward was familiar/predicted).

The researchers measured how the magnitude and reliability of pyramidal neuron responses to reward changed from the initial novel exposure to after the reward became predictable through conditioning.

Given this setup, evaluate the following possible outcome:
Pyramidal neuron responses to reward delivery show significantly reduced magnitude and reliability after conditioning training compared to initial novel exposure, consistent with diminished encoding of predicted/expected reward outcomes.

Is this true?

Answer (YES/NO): YES